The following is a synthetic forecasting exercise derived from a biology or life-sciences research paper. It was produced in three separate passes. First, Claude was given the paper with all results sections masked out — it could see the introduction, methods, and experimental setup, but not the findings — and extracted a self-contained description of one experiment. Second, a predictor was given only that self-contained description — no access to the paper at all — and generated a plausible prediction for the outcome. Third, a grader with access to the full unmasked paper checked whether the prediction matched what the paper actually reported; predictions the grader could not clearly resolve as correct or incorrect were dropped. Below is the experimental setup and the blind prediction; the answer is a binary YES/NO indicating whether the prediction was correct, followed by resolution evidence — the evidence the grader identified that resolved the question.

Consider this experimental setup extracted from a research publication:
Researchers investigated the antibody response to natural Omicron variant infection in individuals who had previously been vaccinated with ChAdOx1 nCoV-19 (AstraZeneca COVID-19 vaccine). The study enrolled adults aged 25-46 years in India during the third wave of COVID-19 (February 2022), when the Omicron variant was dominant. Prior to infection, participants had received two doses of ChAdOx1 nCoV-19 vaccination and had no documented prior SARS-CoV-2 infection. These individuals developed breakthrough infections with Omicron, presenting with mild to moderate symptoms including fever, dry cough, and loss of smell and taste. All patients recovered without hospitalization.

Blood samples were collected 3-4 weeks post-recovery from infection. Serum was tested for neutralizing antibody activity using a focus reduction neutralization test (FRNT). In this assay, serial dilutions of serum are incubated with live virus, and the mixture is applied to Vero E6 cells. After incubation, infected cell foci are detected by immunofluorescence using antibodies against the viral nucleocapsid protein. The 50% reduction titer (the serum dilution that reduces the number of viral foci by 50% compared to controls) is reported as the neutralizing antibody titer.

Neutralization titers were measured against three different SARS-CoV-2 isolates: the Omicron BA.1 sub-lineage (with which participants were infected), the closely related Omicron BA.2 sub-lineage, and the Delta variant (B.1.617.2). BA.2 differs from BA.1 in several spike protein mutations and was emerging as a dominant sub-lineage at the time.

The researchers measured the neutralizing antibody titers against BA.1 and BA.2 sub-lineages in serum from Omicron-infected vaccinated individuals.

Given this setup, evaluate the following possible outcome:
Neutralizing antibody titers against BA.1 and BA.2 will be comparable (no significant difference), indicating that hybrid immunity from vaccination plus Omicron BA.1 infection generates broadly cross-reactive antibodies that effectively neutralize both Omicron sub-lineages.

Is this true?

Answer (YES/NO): YES